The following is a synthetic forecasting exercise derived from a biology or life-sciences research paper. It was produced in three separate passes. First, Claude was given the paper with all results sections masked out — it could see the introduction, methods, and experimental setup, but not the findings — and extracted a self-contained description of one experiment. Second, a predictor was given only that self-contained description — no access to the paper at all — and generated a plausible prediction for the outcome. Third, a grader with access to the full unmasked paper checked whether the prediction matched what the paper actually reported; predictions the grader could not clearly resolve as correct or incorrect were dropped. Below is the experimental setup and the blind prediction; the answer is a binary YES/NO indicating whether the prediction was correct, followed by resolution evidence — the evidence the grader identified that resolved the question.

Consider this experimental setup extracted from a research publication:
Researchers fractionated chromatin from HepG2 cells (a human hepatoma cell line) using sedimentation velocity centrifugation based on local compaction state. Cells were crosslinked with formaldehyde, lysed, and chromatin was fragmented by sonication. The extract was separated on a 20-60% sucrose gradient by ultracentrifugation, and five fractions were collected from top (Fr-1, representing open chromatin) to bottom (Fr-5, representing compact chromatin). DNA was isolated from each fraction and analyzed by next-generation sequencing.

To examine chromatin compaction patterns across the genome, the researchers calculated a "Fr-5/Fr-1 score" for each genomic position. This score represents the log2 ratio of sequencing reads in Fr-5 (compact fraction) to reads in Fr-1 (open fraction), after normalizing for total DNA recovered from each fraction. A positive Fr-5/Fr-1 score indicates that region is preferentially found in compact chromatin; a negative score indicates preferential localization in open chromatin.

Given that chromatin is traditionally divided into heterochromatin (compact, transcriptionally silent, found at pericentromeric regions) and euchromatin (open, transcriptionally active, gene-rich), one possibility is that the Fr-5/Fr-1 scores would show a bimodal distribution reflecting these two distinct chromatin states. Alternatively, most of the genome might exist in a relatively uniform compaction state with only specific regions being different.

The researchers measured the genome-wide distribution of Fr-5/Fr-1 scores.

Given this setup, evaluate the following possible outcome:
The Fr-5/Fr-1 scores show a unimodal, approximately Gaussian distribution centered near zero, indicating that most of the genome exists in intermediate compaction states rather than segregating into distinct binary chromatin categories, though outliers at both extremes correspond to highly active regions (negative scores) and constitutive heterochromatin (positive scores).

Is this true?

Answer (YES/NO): NO